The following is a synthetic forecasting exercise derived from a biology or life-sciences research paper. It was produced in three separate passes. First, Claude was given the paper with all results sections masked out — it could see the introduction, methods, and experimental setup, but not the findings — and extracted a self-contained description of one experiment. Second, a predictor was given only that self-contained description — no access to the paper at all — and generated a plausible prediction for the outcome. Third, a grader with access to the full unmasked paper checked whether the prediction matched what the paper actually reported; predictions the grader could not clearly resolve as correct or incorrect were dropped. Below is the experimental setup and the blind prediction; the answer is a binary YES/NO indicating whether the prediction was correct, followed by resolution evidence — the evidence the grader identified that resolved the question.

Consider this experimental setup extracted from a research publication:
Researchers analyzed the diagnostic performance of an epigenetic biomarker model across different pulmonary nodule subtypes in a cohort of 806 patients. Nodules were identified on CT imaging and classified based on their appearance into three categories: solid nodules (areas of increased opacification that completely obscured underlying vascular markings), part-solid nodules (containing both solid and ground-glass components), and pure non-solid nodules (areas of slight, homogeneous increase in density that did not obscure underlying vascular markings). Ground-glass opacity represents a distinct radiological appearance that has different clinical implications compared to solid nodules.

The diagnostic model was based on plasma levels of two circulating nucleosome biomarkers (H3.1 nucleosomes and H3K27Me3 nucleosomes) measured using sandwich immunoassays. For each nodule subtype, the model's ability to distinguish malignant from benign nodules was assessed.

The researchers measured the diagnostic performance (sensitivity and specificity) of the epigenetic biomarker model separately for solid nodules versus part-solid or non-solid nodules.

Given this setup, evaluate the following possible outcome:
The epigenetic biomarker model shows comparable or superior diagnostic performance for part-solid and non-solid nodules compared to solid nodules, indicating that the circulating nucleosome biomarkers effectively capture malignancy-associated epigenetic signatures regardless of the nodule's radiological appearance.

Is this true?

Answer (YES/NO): NO